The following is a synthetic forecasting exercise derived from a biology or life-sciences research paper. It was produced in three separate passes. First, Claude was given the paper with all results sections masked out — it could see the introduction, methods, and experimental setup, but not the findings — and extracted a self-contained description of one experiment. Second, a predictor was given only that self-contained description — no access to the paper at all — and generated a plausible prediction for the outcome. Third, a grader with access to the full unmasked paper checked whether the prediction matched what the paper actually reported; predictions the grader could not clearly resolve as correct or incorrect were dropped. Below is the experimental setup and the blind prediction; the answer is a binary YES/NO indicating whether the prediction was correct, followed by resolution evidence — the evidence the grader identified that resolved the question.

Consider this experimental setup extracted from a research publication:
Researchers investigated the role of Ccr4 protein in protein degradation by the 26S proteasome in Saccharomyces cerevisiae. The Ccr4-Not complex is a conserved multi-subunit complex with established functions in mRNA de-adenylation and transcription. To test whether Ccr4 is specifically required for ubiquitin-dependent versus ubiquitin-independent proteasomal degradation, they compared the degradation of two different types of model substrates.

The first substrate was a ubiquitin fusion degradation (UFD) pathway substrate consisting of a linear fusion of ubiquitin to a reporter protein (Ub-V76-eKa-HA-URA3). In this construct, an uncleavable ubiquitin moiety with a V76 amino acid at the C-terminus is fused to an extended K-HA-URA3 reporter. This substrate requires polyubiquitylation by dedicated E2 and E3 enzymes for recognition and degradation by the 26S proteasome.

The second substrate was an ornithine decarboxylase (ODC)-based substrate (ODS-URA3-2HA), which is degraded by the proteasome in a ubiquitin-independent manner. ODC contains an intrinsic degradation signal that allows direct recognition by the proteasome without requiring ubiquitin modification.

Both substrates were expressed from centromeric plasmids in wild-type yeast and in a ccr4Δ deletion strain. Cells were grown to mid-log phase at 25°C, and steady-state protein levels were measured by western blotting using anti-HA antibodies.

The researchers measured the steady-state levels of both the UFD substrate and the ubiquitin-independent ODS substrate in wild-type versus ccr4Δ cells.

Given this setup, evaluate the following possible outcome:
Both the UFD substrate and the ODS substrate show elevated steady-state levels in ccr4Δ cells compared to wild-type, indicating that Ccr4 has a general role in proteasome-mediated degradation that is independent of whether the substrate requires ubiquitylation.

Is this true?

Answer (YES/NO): NO